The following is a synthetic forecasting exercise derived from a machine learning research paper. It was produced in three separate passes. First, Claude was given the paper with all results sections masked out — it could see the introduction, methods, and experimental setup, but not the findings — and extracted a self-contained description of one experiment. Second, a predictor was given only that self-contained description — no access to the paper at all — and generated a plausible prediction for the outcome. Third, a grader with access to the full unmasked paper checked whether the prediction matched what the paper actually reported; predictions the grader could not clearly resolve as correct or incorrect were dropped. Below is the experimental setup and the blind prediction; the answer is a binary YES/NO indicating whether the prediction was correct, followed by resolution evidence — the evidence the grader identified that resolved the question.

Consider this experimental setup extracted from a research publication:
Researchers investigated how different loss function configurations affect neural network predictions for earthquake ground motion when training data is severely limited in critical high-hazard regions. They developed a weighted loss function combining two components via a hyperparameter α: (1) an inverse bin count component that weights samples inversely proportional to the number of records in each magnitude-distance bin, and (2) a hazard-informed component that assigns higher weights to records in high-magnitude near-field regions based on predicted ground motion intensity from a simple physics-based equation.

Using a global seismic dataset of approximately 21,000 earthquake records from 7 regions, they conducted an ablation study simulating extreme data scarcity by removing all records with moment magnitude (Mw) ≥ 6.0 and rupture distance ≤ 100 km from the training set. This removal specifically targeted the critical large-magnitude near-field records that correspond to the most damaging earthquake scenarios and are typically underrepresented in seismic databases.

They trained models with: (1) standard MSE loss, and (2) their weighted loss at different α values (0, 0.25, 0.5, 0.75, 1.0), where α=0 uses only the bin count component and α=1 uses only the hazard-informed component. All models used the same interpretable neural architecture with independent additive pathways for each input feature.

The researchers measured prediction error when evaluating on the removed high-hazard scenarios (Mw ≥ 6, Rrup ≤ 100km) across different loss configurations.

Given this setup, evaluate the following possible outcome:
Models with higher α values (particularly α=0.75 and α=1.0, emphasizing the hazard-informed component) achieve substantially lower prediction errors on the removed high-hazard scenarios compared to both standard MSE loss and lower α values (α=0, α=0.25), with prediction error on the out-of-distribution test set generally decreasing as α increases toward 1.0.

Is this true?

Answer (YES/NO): NO